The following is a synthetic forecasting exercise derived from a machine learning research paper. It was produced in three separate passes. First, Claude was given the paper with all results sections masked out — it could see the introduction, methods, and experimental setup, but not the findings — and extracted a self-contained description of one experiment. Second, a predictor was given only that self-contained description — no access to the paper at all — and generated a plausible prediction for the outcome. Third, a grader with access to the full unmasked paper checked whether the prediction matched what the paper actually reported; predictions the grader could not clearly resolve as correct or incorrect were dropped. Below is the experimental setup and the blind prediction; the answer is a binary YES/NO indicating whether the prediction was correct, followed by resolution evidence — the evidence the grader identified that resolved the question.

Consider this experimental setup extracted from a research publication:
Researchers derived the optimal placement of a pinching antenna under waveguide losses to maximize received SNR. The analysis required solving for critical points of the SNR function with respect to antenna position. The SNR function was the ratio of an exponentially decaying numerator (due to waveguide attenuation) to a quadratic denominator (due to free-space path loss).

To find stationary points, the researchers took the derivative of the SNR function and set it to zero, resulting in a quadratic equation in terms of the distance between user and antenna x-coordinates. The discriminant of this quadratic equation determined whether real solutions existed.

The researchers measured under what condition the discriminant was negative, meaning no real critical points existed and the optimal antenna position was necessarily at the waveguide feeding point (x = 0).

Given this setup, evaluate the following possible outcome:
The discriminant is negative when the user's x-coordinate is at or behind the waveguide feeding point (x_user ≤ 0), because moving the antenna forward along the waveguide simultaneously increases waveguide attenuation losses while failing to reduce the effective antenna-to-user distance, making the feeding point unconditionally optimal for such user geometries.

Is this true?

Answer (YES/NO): NO